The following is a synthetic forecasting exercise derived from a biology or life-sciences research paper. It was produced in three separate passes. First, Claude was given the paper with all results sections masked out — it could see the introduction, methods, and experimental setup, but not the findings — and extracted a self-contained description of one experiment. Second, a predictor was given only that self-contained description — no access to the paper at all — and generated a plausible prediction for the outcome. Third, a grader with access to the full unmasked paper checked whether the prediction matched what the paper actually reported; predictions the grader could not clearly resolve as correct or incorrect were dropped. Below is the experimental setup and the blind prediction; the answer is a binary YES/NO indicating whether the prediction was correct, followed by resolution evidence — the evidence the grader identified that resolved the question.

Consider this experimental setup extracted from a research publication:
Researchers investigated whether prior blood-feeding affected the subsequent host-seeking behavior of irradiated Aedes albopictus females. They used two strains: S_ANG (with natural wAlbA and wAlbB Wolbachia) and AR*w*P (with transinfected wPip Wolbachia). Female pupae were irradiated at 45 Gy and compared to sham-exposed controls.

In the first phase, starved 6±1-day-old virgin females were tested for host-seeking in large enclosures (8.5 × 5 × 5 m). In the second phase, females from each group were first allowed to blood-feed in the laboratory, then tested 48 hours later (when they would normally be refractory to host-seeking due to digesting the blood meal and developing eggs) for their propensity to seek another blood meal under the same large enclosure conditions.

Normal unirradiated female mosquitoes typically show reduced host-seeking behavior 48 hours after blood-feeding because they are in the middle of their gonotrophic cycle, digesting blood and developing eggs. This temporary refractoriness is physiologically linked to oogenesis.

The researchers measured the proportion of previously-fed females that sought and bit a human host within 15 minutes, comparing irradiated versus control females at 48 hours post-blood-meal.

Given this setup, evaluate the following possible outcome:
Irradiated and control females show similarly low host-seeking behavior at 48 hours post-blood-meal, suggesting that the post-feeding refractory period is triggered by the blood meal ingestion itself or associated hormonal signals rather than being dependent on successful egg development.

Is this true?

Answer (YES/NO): NO